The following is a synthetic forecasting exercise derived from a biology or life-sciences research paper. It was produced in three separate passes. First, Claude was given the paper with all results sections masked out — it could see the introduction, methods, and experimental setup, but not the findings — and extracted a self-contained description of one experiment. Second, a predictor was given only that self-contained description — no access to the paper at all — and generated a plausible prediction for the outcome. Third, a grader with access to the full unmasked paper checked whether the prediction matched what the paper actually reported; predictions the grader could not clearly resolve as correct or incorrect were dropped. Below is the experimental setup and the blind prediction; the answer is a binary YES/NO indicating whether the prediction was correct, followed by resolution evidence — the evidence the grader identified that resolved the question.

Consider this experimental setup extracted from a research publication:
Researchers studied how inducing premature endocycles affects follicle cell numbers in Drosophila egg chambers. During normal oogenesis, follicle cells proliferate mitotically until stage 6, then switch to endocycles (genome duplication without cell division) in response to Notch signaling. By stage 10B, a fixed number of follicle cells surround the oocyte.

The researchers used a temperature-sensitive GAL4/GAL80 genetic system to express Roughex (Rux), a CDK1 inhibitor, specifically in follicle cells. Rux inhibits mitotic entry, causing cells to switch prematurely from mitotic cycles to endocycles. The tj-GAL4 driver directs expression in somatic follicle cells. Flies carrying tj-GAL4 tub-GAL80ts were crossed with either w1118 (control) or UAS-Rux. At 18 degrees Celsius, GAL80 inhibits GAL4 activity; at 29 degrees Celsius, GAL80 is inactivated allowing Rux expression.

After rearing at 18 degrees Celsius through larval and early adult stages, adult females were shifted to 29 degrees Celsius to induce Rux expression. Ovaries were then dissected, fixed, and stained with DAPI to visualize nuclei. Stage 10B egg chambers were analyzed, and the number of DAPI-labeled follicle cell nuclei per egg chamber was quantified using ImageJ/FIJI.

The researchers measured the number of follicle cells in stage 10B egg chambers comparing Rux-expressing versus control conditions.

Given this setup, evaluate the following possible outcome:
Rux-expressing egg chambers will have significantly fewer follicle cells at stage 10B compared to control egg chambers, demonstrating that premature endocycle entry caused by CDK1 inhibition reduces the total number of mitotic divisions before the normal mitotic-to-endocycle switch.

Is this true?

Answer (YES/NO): YES